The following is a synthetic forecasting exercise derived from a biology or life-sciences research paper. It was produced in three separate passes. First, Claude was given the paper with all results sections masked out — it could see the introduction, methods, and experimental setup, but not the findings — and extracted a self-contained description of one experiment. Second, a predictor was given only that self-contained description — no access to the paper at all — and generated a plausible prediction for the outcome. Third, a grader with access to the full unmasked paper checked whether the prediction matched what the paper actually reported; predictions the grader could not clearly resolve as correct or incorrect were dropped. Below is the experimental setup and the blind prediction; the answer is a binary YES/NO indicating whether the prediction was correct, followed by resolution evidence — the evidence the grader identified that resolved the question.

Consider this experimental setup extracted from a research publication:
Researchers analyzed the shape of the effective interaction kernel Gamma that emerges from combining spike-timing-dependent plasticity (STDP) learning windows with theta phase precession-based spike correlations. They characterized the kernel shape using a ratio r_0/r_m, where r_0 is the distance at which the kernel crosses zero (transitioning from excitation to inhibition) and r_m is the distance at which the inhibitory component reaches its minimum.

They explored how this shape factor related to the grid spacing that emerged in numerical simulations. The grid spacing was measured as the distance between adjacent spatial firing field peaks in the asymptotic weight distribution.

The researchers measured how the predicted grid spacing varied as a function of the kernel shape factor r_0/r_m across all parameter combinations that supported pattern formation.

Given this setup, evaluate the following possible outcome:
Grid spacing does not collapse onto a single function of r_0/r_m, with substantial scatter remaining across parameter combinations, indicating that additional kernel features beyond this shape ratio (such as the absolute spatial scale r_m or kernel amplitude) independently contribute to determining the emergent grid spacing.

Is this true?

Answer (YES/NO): NO